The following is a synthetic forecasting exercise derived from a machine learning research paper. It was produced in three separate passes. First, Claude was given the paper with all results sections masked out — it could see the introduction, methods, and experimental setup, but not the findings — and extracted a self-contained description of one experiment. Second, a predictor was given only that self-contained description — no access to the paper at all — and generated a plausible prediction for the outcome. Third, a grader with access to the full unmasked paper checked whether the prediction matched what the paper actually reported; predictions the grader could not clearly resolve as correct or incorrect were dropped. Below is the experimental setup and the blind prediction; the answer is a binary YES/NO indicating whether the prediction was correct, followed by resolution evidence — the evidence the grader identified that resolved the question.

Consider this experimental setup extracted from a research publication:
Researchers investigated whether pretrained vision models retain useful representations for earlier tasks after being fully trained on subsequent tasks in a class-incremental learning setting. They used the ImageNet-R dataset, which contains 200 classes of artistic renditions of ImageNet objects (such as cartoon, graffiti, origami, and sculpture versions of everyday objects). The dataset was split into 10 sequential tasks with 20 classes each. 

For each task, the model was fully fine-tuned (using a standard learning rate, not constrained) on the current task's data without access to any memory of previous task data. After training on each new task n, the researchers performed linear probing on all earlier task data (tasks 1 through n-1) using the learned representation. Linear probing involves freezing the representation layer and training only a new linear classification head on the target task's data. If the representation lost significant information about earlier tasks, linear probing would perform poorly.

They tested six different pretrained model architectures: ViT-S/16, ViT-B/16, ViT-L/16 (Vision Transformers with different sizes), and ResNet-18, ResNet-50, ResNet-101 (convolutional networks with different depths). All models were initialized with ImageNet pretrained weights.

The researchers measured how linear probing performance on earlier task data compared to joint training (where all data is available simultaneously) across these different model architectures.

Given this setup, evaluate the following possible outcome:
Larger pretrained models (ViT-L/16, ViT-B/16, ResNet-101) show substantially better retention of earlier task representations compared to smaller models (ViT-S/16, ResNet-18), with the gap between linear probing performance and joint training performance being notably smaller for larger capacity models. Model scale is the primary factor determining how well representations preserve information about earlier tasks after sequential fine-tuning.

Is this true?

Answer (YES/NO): NO